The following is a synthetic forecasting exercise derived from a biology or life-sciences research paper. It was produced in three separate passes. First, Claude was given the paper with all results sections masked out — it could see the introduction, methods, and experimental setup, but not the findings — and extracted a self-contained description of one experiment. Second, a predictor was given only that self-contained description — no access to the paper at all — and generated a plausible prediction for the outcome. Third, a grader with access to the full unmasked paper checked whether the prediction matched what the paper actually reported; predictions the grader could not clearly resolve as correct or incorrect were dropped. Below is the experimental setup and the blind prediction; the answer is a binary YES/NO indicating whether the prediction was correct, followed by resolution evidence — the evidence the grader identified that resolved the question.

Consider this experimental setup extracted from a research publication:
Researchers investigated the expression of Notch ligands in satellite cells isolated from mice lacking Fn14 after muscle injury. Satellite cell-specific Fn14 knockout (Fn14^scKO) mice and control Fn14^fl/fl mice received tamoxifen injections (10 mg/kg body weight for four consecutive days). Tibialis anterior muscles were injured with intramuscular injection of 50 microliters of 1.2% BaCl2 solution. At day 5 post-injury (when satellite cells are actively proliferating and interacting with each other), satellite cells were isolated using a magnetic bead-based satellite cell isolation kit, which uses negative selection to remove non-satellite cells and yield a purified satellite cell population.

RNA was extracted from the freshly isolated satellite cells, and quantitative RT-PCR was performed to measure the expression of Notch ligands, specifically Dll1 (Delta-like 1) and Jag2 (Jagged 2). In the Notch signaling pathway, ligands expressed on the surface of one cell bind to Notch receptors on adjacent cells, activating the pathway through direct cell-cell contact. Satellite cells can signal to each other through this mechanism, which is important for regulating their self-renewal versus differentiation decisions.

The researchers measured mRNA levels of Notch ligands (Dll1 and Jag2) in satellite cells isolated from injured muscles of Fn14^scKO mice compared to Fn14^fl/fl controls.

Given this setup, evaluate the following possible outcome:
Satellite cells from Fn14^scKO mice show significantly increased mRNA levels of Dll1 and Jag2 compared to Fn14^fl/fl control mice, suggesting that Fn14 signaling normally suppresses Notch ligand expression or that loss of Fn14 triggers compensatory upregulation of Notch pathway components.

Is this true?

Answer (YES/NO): NO